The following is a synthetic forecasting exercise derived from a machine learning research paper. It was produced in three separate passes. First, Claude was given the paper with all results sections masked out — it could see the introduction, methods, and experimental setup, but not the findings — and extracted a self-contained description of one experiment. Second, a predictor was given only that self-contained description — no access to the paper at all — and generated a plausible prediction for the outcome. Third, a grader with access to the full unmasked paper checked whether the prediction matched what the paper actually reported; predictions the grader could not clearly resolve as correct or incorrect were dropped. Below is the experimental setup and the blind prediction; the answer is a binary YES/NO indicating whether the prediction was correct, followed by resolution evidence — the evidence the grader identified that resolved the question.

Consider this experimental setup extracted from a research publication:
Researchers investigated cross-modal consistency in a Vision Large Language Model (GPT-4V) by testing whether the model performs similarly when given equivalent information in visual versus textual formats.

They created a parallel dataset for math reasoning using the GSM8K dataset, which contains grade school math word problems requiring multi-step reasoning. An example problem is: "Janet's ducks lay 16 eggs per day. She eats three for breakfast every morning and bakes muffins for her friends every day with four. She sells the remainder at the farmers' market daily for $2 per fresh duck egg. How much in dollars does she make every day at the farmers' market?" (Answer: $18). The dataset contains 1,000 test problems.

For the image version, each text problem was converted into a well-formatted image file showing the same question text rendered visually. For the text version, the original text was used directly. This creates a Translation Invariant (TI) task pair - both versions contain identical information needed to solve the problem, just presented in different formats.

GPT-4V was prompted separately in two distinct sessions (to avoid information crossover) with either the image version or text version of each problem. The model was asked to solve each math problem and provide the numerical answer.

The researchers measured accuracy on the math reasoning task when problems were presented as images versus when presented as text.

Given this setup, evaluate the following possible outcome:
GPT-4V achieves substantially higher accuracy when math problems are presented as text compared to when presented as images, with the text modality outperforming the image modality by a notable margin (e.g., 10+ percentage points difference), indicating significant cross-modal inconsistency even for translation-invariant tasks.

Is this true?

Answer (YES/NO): YES